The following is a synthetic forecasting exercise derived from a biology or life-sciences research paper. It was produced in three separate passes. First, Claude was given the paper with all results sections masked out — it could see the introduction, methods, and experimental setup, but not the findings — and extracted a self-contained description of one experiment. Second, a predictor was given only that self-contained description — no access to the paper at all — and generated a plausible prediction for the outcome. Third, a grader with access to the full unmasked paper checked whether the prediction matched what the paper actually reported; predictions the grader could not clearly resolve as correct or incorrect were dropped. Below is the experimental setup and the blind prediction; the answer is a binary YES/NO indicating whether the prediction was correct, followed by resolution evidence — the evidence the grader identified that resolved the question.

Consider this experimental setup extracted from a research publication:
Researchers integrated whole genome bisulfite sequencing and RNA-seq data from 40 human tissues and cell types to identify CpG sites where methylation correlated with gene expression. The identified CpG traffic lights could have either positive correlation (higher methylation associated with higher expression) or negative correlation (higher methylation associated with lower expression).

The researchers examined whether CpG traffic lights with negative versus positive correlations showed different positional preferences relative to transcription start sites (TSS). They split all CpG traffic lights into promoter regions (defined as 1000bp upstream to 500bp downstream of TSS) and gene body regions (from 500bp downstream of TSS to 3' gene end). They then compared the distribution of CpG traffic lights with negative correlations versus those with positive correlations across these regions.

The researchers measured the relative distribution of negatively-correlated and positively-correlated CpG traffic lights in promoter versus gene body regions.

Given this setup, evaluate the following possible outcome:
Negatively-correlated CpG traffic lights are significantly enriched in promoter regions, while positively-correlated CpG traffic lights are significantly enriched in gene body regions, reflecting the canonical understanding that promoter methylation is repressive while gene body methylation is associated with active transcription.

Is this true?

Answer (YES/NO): YES